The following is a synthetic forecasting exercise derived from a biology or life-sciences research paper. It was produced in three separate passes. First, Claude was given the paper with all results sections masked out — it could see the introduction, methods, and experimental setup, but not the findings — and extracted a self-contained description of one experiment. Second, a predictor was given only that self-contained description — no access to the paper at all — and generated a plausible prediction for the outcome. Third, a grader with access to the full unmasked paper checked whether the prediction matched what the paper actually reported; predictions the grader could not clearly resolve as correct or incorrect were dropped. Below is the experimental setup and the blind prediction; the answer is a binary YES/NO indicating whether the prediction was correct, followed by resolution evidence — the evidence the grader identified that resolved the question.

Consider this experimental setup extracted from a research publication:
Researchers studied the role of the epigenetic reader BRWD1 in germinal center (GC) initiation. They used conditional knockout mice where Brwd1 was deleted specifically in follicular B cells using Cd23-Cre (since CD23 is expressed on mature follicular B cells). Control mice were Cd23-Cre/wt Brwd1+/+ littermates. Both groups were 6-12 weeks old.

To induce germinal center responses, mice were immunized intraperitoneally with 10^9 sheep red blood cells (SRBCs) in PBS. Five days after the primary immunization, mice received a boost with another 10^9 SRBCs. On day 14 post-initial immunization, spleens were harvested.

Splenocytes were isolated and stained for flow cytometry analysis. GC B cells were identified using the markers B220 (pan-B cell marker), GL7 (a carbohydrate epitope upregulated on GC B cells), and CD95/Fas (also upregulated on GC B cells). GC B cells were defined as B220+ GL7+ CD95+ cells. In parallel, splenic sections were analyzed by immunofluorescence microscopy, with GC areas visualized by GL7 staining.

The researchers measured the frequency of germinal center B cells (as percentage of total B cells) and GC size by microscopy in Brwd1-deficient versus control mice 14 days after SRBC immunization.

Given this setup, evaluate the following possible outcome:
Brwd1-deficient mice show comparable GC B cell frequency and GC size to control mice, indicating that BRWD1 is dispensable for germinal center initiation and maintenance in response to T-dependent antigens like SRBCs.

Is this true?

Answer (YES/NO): NO